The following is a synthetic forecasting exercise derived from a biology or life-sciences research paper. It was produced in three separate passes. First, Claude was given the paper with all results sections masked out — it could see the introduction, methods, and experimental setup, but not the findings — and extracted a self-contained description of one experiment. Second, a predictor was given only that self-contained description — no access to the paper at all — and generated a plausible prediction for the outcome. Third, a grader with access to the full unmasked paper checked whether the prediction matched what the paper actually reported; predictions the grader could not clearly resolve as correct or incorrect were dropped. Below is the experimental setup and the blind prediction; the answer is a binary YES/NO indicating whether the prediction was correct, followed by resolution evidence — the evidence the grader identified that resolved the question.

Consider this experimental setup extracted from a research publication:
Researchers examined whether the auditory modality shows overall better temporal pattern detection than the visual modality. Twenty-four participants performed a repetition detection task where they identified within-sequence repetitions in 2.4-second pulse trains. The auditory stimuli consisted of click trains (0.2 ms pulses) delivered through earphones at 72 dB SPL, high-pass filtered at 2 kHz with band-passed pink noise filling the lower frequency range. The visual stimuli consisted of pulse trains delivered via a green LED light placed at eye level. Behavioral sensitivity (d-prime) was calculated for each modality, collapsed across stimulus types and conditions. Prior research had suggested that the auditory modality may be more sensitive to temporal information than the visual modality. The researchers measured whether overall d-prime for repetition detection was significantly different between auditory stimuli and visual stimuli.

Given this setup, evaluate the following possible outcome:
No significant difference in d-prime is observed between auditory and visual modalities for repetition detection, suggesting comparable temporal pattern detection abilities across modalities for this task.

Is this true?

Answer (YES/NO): NO